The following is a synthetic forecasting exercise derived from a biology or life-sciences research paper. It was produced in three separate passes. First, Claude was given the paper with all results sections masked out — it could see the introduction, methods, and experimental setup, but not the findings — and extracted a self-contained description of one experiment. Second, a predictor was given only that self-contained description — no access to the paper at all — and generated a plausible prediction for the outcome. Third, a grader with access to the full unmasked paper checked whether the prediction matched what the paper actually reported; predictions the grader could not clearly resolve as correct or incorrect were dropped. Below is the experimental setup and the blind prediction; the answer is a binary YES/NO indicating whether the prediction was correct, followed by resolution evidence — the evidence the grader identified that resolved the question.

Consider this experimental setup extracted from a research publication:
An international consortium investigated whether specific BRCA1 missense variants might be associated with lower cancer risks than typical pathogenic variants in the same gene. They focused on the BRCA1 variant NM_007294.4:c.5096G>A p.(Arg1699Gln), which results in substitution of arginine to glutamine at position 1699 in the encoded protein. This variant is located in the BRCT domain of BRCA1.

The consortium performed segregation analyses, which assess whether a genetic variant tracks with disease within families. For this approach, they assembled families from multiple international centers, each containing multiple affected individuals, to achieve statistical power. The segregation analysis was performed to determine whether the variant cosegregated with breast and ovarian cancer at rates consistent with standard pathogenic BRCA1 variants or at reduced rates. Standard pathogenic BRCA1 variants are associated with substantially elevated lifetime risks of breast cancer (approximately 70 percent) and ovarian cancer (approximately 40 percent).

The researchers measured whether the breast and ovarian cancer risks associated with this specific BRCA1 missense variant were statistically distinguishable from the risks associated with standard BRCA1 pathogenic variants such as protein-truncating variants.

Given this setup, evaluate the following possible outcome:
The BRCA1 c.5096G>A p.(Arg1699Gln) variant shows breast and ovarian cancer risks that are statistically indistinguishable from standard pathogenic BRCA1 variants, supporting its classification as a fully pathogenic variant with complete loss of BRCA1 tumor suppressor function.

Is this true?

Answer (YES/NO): NO